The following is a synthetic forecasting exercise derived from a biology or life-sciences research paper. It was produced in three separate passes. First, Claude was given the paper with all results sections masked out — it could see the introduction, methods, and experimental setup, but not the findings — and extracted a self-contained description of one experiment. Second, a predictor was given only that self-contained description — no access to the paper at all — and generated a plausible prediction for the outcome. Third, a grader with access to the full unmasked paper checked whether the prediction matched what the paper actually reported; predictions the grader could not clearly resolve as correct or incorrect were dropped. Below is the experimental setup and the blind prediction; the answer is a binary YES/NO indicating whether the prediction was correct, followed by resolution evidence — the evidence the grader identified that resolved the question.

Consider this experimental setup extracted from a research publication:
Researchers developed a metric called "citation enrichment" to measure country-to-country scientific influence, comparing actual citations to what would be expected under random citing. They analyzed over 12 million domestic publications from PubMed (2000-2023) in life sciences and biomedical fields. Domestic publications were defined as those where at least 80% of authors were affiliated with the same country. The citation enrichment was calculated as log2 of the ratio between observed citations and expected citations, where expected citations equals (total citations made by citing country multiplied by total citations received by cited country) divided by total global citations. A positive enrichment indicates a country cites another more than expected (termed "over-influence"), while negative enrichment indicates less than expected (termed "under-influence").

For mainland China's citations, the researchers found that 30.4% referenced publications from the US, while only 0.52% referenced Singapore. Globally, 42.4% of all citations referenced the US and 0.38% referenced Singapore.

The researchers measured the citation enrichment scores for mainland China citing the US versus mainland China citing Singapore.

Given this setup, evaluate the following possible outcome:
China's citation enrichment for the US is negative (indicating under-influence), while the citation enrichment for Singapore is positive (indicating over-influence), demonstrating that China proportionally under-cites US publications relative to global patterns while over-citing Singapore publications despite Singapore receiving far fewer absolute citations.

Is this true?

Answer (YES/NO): YES